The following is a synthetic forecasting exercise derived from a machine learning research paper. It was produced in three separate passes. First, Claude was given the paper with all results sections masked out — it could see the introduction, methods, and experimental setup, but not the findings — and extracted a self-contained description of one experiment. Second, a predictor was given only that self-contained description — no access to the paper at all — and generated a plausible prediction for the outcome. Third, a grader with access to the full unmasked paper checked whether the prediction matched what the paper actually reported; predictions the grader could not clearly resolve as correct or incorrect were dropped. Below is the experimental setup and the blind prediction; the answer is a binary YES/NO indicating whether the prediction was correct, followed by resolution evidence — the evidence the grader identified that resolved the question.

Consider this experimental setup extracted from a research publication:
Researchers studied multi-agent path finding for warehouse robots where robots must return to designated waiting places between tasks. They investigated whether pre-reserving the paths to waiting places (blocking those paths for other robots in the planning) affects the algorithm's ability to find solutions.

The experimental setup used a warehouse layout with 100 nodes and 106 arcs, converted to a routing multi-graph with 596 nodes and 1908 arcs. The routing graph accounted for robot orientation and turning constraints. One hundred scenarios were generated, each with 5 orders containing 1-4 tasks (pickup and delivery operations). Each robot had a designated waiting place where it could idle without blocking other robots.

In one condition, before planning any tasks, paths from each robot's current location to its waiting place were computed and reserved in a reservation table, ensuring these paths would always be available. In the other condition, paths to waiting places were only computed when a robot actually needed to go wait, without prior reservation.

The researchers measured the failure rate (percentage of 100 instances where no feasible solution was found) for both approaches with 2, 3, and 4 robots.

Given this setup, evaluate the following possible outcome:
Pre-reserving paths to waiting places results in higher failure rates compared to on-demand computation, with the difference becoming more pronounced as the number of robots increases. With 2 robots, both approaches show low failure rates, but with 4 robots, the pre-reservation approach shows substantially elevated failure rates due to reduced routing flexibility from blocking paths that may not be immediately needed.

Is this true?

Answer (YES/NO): NO